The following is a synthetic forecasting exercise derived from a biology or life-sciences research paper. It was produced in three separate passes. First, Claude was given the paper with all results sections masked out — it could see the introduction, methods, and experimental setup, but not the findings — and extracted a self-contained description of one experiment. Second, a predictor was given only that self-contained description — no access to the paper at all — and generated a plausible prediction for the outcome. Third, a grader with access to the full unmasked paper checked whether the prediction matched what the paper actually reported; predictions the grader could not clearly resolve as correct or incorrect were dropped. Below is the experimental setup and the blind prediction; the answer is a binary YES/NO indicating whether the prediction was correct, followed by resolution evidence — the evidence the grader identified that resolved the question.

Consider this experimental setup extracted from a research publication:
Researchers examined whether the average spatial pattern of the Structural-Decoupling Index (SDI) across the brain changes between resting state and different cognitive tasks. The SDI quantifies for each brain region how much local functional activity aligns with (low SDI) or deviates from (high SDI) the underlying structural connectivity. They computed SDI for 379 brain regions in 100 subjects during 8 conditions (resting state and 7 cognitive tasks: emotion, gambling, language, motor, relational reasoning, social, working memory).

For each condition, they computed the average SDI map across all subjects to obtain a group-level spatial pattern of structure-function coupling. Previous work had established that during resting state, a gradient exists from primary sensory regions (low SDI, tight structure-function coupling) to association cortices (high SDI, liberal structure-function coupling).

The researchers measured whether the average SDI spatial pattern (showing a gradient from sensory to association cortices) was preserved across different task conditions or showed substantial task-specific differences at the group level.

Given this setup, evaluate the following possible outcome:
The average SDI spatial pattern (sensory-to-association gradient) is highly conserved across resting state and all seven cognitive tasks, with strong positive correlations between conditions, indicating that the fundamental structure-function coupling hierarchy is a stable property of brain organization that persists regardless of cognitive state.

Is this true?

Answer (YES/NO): YES